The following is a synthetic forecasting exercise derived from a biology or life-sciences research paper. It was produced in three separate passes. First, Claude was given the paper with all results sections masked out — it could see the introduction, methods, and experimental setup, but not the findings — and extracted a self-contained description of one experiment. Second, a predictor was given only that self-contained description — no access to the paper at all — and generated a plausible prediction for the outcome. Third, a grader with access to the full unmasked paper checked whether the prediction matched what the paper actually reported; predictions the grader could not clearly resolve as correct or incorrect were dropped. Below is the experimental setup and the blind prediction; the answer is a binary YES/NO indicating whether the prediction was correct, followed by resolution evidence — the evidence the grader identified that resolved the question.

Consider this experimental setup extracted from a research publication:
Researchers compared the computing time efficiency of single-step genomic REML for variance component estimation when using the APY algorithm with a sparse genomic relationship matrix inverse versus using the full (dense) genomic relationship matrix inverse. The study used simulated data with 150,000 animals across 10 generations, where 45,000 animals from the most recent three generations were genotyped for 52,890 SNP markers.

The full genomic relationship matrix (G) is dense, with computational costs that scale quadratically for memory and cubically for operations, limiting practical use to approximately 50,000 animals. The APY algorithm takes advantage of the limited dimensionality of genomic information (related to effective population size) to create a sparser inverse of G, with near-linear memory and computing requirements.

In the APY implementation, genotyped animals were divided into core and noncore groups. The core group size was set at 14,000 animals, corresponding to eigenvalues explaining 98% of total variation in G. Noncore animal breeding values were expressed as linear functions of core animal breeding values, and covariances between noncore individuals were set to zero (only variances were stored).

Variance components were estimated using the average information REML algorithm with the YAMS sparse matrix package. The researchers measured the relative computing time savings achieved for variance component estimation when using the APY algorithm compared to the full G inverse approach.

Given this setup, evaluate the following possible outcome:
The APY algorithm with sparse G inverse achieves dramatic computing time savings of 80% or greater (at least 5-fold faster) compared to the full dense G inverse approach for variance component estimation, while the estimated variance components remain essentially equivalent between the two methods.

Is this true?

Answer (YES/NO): NO